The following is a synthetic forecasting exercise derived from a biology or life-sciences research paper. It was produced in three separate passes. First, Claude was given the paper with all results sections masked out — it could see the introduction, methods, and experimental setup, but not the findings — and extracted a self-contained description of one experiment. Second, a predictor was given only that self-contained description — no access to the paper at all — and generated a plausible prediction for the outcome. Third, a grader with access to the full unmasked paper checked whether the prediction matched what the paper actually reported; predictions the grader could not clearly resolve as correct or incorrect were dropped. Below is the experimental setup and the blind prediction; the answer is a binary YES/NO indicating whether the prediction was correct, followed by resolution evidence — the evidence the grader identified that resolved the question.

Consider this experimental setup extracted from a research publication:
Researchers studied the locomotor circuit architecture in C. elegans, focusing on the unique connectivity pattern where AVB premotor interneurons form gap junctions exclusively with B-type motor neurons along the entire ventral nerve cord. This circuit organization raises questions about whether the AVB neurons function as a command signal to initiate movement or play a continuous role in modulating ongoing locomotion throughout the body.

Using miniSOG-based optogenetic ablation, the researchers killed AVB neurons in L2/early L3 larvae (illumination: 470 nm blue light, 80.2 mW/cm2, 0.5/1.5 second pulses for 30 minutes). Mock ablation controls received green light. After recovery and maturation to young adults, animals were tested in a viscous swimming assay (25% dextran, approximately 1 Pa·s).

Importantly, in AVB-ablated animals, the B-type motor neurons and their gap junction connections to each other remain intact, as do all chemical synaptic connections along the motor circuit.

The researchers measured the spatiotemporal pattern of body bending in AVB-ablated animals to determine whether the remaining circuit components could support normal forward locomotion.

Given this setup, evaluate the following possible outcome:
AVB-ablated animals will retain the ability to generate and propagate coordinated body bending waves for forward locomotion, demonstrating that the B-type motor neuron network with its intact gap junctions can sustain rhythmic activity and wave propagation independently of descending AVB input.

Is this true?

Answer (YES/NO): NO